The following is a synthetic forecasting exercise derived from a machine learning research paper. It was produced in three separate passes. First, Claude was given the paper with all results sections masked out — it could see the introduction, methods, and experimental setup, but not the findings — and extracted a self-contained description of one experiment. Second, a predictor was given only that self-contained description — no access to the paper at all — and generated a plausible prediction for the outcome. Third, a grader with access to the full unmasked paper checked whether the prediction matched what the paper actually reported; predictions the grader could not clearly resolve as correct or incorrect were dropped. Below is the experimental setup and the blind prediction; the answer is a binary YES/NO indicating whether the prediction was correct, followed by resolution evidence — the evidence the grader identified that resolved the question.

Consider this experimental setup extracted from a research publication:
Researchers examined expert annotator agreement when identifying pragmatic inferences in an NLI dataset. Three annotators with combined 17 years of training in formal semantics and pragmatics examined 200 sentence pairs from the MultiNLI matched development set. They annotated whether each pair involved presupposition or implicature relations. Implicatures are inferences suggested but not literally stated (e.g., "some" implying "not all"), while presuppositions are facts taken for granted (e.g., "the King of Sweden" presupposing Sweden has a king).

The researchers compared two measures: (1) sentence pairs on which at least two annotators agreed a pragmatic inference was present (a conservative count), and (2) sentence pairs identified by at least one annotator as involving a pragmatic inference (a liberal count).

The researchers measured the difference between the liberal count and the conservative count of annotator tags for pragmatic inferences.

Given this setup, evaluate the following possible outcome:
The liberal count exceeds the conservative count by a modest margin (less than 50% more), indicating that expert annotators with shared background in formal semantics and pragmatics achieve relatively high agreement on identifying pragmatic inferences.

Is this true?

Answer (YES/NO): NO